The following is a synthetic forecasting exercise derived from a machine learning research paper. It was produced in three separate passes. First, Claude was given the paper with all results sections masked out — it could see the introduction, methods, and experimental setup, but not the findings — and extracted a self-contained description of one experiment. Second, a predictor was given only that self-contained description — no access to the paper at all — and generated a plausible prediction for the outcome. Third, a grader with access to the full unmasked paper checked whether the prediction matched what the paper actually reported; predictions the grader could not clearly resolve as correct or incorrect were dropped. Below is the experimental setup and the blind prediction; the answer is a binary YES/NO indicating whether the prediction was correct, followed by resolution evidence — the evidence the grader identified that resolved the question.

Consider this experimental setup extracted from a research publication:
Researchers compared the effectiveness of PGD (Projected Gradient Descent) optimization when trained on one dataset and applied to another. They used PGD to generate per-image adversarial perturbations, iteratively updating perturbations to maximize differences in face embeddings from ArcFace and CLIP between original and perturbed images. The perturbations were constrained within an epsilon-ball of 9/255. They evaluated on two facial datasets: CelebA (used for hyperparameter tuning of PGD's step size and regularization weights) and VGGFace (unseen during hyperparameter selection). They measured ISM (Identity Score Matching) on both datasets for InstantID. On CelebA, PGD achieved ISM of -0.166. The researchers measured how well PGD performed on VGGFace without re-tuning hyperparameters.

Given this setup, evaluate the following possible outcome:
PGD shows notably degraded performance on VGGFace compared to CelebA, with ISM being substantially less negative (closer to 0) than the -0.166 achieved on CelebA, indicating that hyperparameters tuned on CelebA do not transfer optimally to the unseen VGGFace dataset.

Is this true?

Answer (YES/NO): YES